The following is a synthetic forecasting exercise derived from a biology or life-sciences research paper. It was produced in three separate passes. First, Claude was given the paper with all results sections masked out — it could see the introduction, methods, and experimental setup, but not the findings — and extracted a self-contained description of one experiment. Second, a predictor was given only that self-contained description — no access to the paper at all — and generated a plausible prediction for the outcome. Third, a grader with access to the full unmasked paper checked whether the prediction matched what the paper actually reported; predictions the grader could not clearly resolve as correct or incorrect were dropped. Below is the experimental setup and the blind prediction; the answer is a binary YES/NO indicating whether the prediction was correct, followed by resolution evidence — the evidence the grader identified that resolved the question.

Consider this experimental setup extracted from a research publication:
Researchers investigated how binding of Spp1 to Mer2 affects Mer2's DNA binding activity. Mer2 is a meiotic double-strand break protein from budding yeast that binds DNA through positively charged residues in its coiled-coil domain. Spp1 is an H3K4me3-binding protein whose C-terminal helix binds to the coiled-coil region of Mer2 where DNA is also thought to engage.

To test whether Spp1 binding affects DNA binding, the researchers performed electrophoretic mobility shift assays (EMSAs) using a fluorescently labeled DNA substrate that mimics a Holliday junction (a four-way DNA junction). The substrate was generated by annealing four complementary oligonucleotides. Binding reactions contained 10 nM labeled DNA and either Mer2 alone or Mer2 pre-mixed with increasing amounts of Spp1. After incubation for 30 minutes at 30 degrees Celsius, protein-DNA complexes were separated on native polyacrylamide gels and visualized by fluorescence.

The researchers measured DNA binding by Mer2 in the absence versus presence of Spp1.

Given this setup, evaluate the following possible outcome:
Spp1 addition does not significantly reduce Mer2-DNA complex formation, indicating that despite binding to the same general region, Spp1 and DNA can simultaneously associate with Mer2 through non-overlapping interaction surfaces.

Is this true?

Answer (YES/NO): NO